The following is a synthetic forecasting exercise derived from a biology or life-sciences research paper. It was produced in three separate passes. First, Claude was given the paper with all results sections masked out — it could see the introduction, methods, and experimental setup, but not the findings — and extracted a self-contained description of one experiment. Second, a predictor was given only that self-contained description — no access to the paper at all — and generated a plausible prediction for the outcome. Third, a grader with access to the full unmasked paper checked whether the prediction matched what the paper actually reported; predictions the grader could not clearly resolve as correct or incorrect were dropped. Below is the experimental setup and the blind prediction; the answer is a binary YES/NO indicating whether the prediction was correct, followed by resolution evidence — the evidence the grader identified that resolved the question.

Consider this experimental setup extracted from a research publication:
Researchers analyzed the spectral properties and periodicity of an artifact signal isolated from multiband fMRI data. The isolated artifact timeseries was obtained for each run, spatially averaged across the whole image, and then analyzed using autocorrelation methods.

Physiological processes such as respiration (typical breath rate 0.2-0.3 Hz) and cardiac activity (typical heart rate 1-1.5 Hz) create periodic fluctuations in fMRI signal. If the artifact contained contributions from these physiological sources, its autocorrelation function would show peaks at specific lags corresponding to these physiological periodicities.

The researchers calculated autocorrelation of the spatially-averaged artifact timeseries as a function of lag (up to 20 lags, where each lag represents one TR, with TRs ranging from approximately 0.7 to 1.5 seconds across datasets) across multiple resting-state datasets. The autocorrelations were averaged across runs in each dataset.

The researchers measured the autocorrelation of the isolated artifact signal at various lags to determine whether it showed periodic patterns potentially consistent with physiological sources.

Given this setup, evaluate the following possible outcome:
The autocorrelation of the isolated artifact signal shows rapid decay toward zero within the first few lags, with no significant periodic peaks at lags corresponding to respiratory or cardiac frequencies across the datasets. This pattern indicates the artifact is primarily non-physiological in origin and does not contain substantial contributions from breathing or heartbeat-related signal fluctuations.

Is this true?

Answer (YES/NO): NO